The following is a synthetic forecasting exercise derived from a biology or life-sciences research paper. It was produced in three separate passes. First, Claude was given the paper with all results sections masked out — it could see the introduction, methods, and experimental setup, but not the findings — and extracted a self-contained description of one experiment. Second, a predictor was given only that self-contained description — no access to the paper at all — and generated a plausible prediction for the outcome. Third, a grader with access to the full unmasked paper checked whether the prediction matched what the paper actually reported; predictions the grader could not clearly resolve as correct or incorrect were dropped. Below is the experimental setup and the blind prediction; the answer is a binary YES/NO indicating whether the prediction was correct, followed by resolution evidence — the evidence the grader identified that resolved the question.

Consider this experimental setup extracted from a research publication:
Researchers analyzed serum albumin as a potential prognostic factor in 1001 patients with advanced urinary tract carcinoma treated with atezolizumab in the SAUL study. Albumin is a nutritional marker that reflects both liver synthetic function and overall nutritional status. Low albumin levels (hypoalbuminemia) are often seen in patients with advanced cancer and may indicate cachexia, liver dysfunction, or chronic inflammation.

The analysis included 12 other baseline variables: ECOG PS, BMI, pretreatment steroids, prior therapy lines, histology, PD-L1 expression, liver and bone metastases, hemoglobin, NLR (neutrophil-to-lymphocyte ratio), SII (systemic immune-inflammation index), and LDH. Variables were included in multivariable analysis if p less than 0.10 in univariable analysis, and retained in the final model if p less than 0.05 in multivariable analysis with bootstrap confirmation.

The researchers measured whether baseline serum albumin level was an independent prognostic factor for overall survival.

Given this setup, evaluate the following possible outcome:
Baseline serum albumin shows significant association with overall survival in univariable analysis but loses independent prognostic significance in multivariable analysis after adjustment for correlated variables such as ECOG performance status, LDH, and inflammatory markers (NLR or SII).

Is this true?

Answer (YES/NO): NO